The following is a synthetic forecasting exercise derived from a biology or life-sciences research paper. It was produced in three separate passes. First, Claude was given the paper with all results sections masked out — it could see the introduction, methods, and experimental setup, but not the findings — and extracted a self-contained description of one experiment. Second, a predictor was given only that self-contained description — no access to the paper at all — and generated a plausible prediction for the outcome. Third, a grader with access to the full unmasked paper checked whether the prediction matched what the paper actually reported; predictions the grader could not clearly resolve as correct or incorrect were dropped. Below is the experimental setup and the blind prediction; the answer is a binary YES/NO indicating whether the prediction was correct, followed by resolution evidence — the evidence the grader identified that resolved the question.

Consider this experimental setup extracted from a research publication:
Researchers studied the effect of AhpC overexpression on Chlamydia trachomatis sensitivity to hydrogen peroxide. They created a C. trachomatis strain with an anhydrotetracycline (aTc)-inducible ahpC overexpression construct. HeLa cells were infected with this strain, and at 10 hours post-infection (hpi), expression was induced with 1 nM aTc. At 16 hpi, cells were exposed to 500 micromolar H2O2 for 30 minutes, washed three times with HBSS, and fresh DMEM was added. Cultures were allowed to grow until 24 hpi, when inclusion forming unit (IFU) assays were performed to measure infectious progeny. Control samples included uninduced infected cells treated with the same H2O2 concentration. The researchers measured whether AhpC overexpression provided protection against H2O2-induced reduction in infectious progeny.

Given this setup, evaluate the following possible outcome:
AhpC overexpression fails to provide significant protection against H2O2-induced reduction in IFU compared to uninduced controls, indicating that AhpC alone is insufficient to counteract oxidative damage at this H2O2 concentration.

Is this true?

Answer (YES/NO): NO